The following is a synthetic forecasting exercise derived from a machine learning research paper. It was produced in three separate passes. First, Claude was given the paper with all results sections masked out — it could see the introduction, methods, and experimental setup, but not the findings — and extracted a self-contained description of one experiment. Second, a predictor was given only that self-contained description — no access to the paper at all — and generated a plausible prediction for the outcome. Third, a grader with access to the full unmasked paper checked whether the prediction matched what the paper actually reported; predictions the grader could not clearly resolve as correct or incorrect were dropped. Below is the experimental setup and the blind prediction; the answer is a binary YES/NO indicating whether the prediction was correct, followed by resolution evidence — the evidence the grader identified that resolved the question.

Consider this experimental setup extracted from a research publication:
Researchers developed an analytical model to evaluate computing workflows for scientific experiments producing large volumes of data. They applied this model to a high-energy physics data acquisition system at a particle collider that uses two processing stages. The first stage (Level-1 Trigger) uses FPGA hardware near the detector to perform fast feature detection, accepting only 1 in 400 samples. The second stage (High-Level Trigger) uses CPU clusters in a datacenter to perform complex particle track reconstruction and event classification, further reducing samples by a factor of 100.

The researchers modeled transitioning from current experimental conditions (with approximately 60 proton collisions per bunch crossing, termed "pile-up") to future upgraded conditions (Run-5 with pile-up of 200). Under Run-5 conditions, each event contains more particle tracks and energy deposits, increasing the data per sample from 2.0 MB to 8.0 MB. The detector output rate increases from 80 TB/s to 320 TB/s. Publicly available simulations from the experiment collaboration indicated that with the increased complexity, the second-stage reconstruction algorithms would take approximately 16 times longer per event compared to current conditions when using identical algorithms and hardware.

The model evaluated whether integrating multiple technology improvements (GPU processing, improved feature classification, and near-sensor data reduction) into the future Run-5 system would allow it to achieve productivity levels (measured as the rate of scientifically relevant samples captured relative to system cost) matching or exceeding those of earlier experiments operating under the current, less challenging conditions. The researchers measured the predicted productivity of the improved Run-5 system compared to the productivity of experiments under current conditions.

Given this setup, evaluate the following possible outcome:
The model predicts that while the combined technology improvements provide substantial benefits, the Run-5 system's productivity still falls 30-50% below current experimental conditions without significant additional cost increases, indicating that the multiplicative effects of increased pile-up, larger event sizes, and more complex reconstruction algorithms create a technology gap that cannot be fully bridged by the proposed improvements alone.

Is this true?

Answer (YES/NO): NO